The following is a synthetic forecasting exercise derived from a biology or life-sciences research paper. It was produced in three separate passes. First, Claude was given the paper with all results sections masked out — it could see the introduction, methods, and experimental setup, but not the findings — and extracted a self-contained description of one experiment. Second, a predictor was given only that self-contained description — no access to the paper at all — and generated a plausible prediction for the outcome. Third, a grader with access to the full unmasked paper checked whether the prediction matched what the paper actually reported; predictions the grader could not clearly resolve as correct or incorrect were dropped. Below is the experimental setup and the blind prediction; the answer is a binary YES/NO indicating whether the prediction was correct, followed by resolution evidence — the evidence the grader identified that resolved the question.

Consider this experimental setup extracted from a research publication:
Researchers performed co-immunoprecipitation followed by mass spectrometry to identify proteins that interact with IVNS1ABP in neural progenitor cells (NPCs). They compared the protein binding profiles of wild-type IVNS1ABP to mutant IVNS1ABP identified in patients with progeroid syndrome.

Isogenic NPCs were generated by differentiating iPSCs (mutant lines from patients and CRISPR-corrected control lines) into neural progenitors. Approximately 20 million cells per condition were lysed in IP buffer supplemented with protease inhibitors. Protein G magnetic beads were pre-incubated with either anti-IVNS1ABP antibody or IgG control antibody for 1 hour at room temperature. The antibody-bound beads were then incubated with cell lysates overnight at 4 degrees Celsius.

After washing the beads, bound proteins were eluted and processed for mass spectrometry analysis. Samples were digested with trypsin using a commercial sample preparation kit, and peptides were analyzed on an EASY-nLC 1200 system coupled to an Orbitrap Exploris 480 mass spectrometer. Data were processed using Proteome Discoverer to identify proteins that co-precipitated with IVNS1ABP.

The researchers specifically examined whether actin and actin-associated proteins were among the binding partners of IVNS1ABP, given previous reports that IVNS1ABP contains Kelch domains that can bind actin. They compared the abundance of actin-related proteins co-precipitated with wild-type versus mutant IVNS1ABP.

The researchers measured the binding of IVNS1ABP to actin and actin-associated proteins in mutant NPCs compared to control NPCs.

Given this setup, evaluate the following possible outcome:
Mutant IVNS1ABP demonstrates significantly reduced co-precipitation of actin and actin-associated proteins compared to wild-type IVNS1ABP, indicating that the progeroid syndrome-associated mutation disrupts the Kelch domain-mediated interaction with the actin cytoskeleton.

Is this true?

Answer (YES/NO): YES